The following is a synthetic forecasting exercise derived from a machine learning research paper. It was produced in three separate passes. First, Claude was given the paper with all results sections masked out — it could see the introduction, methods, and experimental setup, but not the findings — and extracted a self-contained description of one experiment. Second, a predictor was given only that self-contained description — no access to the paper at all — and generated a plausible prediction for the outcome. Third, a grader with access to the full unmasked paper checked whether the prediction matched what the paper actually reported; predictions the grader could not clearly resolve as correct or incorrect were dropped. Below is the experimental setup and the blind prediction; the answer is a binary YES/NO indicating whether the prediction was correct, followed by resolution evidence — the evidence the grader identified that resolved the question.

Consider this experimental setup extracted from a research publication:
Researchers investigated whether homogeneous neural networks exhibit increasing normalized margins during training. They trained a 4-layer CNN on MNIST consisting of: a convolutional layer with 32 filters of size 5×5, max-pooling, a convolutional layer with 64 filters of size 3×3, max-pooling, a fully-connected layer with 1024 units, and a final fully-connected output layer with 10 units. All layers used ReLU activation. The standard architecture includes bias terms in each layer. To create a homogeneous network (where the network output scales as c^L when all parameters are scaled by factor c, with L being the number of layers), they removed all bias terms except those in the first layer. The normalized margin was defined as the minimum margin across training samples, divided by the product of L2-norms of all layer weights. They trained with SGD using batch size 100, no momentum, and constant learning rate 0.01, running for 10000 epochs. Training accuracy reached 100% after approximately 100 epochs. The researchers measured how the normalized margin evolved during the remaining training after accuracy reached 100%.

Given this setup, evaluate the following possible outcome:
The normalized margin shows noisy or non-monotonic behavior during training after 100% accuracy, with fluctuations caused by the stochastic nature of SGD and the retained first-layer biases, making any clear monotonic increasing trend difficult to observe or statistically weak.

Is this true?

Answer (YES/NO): NO